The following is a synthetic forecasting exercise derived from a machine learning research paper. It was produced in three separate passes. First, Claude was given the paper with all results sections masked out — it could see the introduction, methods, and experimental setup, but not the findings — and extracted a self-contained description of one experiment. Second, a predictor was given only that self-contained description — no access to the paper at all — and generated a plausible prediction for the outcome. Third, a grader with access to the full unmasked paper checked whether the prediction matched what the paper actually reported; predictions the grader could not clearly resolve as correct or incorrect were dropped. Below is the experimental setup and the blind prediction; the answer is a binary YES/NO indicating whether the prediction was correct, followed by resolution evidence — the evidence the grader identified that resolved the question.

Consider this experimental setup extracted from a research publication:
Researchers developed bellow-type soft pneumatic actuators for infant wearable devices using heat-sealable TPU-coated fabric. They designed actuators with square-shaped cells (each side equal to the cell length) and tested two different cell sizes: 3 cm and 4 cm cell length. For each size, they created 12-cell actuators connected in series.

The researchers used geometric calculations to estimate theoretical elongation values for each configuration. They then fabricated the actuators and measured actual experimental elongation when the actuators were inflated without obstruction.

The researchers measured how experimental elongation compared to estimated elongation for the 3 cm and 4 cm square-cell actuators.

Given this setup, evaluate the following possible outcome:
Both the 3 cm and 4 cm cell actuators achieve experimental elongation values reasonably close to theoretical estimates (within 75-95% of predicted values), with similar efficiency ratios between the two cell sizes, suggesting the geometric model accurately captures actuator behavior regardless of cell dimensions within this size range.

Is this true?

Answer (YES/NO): NO